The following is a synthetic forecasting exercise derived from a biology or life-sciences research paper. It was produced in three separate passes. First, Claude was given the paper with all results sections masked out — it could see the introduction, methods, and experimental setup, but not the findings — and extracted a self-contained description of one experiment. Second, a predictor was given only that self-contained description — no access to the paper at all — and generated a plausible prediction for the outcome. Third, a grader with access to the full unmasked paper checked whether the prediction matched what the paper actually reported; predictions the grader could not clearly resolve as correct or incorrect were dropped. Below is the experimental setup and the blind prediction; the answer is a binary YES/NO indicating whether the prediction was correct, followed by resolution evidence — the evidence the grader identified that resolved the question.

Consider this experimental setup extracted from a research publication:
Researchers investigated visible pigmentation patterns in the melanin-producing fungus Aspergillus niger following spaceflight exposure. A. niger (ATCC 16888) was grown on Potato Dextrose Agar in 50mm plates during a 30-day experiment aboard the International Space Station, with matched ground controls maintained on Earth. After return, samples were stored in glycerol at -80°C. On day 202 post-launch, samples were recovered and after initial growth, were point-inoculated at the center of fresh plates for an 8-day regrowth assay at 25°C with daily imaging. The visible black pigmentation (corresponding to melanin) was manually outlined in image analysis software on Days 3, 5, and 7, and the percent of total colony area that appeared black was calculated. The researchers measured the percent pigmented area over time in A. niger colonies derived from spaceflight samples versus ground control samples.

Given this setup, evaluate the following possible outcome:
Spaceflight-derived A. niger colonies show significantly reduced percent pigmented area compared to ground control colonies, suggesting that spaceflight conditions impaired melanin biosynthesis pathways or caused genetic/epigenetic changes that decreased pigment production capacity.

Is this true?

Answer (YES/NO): NO